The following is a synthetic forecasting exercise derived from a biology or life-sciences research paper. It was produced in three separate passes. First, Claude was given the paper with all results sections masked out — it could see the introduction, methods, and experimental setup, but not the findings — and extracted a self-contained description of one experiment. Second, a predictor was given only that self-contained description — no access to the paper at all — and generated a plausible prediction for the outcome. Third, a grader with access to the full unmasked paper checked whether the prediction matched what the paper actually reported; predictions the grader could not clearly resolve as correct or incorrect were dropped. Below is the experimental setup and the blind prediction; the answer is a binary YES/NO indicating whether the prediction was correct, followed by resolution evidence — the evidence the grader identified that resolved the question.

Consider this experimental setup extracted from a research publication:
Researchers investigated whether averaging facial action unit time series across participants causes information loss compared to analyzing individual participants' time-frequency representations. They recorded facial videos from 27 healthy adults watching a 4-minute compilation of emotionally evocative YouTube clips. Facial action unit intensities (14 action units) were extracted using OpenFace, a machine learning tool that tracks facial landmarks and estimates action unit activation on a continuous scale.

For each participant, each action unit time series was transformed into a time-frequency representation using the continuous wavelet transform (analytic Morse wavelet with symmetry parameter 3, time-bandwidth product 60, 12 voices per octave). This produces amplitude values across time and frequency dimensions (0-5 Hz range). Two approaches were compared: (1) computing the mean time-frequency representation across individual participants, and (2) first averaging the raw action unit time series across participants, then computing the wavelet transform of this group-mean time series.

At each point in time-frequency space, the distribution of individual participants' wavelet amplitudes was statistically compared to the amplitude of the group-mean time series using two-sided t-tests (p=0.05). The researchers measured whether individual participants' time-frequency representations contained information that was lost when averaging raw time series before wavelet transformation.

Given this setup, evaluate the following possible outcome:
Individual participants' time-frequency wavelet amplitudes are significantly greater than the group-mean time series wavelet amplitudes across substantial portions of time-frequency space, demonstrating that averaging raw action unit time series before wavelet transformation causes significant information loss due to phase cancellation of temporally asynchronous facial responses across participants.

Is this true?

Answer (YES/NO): YES